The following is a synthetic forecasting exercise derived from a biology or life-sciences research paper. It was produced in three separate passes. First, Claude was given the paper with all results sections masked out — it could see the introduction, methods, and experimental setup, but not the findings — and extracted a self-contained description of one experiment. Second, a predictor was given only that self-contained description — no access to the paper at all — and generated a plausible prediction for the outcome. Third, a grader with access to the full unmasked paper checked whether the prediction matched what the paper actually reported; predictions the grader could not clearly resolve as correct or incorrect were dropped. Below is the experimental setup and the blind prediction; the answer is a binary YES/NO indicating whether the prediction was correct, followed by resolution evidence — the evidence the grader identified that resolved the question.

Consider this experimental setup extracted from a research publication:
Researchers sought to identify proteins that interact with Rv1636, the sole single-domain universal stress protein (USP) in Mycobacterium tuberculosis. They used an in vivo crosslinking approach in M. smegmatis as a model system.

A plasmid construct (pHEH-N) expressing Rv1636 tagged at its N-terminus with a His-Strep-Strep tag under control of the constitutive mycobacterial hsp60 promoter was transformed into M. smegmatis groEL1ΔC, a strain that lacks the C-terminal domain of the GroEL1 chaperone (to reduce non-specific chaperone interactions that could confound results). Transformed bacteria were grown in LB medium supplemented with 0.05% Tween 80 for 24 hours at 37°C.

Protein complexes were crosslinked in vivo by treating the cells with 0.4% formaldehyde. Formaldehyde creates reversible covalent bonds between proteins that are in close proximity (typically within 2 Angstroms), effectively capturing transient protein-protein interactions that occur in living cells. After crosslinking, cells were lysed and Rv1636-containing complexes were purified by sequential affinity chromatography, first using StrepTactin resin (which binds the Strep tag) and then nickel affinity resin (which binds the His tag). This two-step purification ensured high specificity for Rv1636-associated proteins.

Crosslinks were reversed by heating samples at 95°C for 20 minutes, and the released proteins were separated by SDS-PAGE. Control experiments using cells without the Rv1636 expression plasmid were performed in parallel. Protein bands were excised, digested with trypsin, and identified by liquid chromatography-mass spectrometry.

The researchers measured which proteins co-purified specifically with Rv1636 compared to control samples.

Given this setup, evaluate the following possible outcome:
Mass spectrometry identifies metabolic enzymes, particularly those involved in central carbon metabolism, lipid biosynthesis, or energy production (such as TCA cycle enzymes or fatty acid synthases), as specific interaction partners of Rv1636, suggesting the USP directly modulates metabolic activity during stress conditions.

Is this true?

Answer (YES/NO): YES